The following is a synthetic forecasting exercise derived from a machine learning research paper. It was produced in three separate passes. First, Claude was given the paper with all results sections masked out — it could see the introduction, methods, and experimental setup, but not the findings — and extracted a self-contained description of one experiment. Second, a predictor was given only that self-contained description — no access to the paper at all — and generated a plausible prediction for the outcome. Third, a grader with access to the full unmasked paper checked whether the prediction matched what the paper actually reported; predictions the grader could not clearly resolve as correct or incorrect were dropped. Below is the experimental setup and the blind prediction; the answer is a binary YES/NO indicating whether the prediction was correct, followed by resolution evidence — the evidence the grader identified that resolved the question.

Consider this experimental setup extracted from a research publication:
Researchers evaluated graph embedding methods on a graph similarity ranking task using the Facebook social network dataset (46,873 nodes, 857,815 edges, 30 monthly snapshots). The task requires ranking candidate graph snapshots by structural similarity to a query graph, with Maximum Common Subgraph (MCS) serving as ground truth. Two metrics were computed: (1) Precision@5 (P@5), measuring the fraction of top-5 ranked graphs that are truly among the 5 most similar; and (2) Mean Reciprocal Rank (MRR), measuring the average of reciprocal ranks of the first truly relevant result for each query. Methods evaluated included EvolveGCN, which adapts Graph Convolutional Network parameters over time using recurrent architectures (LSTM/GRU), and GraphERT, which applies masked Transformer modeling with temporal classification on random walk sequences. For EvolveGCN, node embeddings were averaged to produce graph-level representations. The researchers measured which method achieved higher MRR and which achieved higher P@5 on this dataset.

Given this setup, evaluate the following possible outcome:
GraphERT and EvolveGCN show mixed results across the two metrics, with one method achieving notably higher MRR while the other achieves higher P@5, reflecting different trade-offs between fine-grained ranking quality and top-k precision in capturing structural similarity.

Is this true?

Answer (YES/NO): YES